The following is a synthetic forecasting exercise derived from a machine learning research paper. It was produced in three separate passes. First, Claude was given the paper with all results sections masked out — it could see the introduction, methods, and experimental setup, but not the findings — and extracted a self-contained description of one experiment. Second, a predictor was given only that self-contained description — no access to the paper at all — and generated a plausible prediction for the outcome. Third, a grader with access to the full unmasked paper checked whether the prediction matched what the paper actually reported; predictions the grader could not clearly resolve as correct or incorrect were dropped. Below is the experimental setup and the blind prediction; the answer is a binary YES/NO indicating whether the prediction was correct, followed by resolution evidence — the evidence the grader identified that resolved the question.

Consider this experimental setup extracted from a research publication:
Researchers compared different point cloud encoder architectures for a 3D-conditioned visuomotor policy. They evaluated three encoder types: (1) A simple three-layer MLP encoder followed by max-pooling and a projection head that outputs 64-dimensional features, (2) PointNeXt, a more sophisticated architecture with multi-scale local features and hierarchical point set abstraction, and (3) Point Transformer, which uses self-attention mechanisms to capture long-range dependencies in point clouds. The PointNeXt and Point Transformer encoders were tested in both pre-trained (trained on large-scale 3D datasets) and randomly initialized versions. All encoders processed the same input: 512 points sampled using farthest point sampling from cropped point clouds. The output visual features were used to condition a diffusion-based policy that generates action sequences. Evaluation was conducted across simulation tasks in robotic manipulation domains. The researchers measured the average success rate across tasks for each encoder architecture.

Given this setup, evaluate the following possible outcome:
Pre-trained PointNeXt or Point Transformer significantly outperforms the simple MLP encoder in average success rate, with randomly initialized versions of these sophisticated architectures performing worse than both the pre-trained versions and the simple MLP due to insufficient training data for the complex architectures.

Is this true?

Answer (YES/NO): NO